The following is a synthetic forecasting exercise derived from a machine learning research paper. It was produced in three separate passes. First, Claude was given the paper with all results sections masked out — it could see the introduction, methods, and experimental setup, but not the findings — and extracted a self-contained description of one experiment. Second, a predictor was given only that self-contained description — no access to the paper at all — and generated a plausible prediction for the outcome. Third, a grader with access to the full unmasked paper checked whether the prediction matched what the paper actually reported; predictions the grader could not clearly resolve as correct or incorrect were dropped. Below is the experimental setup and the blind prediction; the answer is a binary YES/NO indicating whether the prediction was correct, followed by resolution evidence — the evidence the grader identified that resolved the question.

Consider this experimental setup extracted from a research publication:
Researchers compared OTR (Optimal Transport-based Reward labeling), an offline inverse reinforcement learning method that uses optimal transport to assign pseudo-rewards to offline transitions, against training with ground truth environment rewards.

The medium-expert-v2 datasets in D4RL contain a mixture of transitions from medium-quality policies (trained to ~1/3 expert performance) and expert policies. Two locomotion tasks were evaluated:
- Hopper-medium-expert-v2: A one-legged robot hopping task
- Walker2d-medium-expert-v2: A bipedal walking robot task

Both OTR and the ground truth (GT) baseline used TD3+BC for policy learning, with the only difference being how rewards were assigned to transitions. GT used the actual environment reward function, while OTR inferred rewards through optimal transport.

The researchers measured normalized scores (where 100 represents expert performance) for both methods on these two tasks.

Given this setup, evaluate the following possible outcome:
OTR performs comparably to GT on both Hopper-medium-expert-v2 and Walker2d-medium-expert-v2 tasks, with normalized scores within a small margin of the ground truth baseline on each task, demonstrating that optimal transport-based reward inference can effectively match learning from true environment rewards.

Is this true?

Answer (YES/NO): YES